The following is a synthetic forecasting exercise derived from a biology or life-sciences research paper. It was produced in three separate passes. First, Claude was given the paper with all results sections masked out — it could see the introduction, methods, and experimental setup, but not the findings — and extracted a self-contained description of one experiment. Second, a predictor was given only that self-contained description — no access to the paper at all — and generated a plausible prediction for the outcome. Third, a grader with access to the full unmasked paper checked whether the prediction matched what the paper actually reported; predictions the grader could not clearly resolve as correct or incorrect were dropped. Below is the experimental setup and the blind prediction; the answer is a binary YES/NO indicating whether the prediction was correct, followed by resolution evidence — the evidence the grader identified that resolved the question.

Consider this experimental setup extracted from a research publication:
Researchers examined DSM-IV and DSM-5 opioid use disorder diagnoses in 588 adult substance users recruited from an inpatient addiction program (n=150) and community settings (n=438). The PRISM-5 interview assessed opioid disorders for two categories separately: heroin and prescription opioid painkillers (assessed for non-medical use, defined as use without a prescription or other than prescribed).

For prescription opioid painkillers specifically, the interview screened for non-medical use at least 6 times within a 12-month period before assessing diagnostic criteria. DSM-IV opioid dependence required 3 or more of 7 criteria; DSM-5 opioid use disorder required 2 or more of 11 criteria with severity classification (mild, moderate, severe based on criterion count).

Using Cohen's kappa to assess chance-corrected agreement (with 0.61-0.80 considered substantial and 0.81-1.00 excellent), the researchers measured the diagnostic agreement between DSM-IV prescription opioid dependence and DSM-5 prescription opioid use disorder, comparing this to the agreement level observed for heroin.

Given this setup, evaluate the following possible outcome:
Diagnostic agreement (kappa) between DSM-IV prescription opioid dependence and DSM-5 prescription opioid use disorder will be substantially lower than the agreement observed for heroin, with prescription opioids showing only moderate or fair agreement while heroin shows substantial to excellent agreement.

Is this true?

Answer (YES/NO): NO